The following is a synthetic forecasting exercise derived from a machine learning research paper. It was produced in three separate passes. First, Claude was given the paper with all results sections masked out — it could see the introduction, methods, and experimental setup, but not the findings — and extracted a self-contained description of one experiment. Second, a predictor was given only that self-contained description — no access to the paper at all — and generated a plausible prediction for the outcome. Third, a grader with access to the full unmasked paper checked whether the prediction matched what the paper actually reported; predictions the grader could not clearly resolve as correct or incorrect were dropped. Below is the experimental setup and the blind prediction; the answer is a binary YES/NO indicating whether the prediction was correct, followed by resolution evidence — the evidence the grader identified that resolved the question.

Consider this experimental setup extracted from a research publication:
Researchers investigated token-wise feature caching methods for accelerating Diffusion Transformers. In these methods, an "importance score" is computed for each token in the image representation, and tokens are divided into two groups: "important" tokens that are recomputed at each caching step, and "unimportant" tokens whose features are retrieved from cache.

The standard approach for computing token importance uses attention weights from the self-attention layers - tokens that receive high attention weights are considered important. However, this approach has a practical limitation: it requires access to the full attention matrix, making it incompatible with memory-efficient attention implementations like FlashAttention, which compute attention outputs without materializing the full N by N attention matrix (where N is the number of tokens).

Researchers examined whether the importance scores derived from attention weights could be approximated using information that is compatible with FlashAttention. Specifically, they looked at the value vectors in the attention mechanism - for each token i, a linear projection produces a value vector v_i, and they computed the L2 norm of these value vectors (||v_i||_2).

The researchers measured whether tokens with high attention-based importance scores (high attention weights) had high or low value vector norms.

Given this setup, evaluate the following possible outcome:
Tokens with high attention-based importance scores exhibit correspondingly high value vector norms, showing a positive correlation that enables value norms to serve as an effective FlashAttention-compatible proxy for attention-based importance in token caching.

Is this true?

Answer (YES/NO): NO